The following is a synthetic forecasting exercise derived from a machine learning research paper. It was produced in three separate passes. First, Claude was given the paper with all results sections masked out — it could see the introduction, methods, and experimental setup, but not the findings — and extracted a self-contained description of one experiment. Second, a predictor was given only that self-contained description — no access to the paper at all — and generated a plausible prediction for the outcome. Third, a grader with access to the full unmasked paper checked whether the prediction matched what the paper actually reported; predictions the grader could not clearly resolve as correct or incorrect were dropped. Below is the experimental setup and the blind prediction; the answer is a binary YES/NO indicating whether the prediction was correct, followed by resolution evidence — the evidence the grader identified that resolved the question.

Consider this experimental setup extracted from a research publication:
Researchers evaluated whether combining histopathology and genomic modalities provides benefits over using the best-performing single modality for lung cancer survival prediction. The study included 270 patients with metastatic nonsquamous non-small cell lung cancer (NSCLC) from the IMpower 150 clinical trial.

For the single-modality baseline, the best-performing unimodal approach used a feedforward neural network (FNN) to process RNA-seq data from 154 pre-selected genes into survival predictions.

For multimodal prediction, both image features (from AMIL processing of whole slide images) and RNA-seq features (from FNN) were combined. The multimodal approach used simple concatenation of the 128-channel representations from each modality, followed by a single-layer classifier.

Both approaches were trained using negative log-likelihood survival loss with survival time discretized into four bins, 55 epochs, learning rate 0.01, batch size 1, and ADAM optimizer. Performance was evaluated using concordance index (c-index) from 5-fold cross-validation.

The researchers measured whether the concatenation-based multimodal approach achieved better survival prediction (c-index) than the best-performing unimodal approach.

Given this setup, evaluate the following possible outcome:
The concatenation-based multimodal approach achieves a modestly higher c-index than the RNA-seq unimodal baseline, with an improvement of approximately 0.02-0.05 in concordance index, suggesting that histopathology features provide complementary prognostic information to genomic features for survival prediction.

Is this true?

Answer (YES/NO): YES